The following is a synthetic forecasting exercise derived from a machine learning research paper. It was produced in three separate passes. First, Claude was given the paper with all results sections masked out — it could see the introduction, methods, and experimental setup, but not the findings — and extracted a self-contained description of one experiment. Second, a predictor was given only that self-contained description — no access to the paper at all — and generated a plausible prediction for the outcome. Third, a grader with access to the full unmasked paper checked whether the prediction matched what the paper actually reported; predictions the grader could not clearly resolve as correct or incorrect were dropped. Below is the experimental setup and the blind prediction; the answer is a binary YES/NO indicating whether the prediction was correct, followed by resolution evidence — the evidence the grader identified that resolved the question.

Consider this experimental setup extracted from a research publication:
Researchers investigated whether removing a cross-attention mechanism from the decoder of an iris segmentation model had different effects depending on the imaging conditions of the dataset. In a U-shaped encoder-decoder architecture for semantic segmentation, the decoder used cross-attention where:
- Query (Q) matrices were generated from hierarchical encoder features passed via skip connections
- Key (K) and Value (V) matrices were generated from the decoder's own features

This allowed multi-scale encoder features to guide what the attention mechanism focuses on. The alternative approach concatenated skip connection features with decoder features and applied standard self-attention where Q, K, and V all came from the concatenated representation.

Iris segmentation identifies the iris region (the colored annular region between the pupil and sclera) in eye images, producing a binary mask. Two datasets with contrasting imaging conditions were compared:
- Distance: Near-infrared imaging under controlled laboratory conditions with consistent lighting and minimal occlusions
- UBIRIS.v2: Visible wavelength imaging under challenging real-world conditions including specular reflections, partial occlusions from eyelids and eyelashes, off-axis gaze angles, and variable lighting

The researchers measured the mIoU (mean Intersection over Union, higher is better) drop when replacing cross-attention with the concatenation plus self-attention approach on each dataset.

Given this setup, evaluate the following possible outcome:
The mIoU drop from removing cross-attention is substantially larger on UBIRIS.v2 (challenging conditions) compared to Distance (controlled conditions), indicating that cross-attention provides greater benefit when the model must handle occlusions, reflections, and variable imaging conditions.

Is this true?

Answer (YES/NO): NO